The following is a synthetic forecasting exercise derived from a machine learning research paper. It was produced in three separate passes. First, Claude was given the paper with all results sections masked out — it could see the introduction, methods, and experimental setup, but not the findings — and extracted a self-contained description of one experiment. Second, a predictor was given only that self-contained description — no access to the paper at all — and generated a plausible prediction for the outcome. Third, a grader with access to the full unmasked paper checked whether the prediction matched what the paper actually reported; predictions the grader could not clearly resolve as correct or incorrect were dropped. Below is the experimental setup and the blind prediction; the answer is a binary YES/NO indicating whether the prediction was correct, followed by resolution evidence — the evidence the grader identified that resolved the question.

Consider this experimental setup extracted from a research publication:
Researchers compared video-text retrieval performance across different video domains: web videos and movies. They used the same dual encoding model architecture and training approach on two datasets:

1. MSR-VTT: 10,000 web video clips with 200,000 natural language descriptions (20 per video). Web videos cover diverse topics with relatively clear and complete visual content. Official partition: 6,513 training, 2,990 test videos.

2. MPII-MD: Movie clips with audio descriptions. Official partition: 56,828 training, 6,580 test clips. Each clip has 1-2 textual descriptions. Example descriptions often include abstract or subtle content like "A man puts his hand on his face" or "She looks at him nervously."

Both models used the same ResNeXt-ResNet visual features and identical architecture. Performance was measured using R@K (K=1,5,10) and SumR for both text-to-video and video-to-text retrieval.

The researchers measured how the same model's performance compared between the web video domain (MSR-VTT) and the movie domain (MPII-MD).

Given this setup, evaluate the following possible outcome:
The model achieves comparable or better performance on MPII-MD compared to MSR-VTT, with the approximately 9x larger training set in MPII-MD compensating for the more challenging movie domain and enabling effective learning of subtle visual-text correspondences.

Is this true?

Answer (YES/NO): NO